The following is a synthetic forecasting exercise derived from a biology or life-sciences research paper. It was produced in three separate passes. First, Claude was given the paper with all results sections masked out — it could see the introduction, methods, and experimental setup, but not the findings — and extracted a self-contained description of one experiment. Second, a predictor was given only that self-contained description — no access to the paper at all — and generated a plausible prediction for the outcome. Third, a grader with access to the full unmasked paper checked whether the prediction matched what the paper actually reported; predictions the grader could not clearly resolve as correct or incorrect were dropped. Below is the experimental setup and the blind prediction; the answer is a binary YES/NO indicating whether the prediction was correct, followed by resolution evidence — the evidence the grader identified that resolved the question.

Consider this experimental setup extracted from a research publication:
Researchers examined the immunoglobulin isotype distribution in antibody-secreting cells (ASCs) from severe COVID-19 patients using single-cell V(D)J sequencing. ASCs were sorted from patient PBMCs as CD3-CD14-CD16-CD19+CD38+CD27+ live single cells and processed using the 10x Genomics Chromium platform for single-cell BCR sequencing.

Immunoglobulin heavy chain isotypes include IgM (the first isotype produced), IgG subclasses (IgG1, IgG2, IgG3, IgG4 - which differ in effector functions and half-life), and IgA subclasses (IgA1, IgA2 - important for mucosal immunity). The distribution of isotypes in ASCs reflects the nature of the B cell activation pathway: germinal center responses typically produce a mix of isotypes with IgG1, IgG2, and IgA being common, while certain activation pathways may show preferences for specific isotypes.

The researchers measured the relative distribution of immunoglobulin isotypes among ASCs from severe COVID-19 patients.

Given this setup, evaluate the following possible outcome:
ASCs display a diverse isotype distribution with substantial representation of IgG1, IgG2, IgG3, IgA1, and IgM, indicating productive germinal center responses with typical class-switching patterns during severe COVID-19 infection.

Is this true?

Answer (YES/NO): NO